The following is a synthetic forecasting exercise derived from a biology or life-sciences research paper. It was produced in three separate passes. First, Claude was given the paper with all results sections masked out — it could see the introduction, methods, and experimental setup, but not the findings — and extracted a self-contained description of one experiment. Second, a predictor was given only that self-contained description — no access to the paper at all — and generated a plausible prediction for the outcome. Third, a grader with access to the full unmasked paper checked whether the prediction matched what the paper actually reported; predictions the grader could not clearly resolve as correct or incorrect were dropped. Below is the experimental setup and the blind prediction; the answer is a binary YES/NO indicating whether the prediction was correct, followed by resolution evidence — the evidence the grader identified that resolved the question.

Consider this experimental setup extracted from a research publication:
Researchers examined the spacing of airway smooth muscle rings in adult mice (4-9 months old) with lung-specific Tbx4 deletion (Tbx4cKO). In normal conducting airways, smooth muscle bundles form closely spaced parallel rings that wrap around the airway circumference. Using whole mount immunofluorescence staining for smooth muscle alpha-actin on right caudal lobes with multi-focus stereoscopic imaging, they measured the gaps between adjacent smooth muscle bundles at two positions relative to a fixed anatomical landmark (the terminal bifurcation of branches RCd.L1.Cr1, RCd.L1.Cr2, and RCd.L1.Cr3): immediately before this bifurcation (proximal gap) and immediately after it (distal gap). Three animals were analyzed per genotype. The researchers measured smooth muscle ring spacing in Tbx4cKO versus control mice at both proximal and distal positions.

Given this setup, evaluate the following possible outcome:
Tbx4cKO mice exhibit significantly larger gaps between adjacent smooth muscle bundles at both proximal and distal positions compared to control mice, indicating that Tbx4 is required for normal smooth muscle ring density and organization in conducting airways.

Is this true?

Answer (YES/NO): YES